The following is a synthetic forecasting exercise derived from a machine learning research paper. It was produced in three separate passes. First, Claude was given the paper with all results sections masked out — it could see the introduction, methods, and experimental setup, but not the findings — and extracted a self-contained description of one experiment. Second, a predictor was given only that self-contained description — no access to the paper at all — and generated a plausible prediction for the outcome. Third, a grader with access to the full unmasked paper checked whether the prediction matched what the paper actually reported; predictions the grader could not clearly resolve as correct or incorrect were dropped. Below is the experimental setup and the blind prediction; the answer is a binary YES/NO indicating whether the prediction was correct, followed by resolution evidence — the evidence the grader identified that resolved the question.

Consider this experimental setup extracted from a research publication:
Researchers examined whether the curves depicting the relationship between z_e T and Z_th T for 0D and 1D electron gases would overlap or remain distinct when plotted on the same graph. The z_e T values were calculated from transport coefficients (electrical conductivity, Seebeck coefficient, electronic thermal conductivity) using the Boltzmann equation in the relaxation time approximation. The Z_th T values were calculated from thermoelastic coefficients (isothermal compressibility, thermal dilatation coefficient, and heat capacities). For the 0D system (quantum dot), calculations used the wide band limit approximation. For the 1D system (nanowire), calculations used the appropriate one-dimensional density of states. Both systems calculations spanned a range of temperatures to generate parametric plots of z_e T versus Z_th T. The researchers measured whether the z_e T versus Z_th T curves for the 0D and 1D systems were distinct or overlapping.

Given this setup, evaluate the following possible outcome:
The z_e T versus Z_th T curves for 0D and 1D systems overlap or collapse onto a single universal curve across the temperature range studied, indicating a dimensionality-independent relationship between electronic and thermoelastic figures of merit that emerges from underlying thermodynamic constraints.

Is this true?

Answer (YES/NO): NO